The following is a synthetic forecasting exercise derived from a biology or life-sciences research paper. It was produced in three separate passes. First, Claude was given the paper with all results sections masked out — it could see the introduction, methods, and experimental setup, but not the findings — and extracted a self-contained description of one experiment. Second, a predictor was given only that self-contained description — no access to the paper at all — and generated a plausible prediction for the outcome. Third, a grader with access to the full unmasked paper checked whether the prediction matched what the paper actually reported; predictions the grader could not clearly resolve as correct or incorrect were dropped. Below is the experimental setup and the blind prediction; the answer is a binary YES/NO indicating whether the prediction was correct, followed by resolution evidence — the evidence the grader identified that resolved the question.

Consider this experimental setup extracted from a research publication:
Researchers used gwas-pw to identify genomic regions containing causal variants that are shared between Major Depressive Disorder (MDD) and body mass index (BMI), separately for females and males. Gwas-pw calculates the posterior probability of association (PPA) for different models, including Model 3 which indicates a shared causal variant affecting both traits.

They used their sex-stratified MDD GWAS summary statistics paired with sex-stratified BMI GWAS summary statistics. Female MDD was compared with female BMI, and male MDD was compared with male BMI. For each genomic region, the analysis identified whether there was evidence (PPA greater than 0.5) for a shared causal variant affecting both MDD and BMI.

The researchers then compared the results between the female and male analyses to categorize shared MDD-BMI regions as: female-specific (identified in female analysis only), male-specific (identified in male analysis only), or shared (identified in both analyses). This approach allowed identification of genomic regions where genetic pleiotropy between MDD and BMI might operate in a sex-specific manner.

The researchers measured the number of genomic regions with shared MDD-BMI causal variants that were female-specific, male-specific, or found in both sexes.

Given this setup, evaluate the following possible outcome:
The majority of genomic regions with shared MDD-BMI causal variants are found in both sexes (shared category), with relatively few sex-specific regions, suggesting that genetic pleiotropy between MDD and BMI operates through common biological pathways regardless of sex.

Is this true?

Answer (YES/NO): NO